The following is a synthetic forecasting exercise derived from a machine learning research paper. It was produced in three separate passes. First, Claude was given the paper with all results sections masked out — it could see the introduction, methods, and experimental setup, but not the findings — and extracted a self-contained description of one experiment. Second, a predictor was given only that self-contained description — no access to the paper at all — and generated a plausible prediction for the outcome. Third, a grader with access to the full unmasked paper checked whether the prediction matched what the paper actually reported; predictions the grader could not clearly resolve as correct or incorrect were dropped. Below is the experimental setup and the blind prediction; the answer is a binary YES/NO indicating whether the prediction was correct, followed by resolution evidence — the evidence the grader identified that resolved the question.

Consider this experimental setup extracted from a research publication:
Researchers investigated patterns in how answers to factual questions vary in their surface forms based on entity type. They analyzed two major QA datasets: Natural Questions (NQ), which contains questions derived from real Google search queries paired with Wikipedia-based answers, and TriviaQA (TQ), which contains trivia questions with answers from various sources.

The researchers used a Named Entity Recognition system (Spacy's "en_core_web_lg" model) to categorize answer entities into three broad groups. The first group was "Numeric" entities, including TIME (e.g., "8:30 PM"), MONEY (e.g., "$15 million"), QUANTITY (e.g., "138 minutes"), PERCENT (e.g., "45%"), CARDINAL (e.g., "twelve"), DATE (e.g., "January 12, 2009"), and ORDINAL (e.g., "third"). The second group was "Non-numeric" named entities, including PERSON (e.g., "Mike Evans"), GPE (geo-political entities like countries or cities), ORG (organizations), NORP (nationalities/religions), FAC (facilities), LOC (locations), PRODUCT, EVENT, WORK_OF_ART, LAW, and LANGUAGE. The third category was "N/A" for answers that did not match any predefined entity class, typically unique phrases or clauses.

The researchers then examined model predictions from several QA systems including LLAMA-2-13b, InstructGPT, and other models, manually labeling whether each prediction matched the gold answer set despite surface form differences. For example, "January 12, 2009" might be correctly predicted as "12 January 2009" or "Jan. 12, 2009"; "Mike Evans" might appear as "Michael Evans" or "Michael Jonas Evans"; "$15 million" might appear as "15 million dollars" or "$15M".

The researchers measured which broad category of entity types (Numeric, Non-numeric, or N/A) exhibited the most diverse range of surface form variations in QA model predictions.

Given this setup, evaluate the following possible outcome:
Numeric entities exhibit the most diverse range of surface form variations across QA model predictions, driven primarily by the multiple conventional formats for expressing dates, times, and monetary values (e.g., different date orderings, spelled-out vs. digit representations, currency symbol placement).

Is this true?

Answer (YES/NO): NO